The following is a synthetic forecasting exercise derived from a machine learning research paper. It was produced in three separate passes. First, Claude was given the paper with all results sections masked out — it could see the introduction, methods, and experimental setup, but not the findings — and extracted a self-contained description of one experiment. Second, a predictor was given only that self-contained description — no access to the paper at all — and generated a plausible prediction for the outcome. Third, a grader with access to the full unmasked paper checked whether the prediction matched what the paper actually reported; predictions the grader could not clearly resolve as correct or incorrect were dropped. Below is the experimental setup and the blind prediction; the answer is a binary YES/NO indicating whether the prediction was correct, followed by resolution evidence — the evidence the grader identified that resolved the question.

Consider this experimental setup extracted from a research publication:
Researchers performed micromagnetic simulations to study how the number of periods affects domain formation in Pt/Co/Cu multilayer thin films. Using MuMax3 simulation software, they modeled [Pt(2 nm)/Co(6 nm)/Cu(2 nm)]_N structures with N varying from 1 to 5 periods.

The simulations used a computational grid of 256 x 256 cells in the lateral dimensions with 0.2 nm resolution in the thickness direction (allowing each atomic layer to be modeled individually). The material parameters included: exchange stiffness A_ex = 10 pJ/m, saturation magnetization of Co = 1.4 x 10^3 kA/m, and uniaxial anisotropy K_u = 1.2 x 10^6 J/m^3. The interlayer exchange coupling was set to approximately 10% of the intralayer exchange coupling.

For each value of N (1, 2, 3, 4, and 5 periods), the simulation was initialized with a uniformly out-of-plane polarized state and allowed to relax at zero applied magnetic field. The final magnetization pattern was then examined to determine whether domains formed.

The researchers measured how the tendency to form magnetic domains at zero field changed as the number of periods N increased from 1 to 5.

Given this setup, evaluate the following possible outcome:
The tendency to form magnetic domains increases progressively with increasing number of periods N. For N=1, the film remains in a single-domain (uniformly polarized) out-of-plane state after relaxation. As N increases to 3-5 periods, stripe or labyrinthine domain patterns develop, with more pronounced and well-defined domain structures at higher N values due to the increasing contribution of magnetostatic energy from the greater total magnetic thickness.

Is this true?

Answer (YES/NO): NO